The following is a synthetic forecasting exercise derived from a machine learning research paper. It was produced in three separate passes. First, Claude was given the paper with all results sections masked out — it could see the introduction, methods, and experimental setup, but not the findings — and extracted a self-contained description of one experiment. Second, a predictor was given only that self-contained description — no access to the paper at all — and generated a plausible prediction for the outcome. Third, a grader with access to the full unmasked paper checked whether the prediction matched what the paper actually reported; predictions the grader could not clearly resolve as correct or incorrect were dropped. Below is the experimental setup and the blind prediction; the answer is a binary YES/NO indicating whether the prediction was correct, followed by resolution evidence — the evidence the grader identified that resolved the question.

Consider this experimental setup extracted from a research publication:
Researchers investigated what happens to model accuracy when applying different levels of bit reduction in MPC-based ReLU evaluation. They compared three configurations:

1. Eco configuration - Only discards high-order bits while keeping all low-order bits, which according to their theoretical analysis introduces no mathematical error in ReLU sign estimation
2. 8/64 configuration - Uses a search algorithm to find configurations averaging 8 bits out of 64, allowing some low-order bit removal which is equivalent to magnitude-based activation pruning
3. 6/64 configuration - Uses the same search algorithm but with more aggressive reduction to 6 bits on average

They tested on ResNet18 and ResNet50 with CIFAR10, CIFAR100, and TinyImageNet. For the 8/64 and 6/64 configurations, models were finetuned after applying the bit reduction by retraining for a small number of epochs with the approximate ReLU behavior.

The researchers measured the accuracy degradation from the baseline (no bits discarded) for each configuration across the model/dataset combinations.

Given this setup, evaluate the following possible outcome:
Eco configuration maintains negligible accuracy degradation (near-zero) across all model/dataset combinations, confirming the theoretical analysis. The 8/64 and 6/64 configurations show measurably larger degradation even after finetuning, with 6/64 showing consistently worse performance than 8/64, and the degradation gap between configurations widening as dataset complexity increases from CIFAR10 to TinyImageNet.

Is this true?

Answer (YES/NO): NO